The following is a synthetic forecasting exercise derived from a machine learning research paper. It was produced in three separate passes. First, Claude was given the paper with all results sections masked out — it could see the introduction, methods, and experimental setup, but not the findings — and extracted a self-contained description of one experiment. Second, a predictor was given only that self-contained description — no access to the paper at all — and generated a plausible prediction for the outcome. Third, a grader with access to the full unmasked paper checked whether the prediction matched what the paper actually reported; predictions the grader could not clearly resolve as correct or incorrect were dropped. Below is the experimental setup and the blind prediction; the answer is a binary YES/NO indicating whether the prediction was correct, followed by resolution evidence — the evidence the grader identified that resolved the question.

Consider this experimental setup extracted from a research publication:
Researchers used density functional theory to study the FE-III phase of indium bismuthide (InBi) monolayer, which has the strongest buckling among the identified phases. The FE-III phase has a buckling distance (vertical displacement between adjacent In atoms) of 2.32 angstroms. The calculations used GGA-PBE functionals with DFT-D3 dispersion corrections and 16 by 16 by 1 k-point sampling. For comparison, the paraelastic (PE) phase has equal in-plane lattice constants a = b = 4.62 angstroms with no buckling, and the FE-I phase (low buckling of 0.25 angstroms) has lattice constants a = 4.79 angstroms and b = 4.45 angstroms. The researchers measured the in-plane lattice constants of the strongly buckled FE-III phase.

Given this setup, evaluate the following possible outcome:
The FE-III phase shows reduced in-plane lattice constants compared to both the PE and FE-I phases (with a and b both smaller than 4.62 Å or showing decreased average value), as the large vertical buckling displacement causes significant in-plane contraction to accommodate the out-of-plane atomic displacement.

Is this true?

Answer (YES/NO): YES